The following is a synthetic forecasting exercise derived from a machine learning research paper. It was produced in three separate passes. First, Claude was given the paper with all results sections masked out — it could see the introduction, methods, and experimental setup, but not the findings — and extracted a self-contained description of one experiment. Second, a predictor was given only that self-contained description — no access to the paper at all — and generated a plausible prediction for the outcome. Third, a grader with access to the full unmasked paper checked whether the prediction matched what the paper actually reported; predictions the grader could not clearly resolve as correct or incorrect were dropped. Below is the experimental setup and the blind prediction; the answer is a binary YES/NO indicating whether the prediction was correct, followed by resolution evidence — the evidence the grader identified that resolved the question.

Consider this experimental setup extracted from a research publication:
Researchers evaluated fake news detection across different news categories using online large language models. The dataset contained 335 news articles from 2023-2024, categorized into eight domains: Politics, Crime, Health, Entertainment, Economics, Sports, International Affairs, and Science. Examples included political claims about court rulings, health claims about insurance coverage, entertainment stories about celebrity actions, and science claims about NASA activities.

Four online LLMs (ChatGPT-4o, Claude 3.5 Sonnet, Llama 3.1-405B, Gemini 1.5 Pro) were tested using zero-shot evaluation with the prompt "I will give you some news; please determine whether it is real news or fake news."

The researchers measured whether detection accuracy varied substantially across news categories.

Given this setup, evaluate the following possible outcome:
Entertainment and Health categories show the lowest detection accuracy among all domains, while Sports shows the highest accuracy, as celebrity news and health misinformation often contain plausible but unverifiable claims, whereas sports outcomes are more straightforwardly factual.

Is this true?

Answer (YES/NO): NO